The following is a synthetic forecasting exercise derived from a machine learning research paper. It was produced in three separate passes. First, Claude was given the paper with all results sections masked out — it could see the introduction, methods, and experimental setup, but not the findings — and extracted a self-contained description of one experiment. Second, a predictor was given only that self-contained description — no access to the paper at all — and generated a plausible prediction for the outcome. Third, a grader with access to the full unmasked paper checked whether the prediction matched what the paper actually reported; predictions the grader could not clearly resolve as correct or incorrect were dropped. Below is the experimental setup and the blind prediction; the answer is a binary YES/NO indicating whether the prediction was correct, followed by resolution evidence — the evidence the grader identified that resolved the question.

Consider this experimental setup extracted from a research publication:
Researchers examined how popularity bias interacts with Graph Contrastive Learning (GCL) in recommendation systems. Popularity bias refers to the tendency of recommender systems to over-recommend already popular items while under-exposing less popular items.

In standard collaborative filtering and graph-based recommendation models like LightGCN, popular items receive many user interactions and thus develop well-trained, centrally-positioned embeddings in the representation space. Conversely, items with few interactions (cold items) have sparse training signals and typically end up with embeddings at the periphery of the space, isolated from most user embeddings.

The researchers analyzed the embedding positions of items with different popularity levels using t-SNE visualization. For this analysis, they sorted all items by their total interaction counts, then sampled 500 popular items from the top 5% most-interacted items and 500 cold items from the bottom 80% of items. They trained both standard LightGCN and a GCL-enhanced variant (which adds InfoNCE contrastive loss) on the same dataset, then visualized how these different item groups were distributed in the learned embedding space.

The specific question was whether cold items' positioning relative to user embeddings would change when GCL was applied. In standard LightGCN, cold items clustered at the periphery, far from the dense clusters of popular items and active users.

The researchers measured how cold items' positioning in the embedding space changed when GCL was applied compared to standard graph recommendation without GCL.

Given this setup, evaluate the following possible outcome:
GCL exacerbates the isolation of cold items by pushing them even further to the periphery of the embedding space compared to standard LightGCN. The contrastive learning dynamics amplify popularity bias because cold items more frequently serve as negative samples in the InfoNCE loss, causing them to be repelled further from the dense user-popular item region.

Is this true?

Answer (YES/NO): NO